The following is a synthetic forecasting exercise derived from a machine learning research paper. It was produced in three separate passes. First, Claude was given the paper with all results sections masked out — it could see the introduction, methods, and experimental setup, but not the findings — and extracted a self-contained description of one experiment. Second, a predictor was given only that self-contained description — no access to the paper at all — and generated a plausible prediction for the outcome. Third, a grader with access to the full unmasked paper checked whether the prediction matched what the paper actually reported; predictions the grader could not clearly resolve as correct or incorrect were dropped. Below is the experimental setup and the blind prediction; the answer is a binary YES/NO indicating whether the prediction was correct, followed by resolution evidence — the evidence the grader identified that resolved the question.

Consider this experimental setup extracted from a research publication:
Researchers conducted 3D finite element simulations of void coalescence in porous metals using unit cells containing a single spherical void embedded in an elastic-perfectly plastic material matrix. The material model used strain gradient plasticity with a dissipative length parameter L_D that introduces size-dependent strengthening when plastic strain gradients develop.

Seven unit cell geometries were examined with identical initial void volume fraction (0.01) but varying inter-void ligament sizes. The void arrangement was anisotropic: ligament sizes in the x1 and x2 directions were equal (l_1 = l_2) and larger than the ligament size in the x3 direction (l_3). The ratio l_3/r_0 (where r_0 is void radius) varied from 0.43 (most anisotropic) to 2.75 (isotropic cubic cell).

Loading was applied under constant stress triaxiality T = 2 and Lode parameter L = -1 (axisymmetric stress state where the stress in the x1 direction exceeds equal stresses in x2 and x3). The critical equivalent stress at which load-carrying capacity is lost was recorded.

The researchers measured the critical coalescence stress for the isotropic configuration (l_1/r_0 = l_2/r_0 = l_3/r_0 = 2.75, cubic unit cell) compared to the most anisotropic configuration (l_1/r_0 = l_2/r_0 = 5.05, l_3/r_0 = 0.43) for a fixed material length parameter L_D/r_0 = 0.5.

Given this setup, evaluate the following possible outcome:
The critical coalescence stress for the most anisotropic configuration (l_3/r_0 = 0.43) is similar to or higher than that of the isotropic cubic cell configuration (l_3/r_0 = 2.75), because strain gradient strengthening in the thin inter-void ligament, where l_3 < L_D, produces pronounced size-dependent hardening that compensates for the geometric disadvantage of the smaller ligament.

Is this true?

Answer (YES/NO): NO